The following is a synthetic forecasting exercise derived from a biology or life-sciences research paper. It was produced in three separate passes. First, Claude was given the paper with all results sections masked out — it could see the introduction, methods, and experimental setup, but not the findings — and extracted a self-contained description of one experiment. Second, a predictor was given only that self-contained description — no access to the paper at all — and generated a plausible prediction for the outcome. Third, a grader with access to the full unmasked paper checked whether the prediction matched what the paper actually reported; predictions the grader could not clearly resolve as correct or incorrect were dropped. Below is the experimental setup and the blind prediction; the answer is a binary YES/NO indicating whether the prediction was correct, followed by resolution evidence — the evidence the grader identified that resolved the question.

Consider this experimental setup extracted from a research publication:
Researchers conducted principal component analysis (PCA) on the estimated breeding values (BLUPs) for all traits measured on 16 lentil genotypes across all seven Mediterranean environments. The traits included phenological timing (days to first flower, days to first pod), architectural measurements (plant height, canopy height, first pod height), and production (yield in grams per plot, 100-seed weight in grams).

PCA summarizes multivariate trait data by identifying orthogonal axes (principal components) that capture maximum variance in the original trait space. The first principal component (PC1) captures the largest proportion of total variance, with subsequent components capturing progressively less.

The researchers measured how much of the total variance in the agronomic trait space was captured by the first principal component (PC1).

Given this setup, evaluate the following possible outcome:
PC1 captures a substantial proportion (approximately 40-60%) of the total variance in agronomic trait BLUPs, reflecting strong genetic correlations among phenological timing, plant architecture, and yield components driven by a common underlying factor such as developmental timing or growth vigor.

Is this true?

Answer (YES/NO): NO